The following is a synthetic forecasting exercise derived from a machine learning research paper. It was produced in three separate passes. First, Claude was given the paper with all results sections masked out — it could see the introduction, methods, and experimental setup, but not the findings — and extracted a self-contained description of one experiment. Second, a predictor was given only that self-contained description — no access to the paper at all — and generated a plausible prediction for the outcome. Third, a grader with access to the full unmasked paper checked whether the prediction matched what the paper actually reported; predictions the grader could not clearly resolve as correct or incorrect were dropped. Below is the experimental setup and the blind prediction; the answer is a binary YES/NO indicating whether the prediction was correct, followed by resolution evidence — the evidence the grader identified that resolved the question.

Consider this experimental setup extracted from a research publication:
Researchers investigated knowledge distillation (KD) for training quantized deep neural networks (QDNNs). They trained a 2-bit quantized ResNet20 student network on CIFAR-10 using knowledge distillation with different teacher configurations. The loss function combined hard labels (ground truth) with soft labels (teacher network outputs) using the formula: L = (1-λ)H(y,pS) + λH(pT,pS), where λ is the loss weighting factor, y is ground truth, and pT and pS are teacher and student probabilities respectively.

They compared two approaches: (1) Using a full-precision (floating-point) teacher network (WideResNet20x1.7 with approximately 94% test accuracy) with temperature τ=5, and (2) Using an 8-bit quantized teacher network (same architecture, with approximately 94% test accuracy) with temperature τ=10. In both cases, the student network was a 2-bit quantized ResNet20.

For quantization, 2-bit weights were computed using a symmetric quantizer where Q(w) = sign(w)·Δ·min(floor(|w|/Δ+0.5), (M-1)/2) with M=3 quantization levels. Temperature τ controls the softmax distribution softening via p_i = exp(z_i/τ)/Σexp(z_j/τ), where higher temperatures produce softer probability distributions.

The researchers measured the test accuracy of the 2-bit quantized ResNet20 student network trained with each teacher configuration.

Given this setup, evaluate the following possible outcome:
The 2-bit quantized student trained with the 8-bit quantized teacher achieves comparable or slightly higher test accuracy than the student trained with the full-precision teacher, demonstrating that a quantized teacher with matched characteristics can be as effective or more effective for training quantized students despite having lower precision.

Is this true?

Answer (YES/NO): YES